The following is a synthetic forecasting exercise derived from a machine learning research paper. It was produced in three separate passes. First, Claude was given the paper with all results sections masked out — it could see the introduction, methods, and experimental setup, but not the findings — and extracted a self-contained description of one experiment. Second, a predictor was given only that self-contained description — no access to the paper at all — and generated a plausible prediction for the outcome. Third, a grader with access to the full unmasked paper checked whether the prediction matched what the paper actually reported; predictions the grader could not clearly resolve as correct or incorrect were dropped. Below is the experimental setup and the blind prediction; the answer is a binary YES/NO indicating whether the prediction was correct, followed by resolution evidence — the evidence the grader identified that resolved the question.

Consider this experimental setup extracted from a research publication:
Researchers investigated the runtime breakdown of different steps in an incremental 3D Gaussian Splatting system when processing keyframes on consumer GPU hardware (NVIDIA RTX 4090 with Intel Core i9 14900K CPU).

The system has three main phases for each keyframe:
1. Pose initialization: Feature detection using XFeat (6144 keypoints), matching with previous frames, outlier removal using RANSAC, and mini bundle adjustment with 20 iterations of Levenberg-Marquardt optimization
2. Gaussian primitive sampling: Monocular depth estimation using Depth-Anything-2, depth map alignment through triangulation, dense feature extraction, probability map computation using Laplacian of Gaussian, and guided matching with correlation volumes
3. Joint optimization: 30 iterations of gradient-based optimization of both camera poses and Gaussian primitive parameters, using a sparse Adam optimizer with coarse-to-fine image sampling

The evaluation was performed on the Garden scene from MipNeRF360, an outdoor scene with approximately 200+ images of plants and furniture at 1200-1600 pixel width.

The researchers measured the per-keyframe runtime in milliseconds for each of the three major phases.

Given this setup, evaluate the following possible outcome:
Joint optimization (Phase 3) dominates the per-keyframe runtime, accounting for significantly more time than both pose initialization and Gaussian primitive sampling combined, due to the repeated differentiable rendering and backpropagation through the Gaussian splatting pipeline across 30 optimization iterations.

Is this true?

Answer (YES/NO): YES